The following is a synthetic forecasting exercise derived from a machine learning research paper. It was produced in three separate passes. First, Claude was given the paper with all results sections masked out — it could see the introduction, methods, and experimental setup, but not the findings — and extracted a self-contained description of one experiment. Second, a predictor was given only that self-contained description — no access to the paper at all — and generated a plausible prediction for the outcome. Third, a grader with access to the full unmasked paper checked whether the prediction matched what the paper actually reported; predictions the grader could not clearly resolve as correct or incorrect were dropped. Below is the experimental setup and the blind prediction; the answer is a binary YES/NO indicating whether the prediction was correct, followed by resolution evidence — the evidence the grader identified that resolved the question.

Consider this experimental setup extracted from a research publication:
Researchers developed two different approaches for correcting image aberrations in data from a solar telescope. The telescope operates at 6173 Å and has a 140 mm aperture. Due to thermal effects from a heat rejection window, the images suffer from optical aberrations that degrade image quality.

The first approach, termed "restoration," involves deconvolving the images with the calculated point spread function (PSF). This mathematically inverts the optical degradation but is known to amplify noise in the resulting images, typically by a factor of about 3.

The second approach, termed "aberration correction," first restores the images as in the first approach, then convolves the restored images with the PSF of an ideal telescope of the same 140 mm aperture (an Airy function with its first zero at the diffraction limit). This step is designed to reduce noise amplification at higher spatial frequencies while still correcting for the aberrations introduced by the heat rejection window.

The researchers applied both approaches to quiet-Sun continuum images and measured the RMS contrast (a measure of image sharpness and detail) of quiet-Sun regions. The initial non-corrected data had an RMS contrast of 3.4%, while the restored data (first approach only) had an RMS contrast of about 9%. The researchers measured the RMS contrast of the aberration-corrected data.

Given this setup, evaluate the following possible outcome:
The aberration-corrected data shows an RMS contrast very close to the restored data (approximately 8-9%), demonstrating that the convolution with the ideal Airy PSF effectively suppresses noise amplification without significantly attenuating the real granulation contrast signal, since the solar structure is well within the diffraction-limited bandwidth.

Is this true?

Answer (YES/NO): NO